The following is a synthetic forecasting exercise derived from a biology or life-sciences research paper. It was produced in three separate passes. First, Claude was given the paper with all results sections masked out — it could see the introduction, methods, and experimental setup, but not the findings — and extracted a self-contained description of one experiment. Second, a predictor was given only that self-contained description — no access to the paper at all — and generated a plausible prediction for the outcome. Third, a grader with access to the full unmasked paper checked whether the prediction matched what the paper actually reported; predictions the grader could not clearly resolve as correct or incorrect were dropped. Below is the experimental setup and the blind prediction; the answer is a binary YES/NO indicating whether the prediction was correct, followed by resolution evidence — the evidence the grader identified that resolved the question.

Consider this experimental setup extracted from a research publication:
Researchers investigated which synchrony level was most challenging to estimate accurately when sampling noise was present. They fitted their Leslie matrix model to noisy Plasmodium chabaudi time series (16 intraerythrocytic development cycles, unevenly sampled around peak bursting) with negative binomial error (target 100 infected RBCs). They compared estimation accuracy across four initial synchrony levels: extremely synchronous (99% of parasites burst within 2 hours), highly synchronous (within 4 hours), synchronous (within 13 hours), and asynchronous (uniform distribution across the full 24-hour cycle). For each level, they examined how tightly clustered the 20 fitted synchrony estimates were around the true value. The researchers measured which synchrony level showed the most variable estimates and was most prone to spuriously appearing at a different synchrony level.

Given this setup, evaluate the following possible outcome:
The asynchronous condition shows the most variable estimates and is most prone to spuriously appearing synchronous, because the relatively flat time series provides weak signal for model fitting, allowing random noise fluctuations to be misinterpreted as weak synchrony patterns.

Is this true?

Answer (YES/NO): YES